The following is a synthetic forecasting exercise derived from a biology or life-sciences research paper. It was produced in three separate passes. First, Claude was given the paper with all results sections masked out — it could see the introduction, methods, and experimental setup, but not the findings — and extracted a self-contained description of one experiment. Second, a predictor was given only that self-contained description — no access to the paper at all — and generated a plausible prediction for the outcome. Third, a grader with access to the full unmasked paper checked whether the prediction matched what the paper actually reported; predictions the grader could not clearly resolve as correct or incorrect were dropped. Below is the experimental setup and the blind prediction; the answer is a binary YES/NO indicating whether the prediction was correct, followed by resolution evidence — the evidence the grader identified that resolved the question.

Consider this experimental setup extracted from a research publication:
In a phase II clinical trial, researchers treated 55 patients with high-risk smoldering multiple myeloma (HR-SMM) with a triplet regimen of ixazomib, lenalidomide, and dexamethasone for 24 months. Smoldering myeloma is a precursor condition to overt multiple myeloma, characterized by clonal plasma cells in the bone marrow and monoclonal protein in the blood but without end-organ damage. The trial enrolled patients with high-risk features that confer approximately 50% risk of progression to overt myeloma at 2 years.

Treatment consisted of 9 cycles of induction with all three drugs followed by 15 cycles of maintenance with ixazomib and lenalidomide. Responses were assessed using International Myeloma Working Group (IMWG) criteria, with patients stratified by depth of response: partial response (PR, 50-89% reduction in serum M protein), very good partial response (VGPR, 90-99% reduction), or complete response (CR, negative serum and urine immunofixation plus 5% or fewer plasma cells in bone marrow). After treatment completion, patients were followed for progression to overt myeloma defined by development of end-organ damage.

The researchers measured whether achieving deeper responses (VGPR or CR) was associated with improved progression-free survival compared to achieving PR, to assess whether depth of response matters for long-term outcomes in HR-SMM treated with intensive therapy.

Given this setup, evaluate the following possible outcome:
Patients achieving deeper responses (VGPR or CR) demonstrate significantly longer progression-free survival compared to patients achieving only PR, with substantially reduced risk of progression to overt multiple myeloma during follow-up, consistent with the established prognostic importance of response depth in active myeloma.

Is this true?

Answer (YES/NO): YES